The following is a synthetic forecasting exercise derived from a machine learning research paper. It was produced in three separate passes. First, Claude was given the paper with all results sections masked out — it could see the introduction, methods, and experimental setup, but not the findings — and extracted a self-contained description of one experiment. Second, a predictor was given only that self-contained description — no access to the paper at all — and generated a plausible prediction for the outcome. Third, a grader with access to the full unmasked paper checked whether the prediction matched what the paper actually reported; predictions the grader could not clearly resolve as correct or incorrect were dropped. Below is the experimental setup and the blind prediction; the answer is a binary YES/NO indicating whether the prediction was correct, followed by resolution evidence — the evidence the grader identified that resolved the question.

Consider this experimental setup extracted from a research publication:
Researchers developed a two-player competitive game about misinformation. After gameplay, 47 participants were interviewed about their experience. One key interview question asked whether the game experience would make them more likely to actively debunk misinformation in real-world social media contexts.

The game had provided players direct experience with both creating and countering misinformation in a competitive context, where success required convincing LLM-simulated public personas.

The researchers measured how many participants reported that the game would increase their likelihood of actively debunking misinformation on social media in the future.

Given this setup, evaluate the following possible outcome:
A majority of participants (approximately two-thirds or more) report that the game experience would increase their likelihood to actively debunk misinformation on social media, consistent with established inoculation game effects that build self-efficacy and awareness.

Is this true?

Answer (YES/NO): NO